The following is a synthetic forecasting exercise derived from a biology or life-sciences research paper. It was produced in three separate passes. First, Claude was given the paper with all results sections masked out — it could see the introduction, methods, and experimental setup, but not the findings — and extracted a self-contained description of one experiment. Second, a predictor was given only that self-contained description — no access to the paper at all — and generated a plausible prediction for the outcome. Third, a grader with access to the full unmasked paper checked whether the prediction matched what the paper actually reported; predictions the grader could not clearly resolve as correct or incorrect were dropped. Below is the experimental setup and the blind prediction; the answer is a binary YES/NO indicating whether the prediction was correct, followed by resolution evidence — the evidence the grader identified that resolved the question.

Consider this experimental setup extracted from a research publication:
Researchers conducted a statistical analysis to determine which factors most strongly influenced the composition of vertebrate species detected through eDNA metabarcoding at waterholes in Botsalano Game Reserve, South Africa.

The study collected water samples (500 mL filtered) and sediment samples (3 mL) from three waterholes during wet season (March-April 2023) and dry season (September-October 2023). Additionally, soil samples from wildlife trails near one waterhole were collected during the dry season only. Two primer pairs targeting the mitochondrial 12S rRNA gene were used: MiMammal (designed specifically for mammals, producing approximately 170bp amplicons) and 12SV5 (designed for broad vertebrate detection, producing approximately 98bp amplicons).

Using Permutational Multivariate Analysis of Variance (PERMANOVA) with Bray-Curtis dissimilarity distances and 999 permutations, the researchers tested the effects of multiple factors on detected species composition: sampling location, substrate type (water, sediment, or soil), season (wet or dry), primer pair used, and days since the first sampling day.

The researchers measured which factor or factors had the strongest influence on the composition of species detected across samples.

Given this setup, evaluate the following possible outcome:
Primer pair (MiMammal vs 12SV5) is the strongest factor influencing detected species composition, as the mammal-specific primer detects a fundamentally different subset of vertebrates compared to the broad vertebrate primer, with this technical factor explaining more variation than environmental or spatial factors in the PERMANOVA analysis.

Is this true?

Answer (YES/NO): YES